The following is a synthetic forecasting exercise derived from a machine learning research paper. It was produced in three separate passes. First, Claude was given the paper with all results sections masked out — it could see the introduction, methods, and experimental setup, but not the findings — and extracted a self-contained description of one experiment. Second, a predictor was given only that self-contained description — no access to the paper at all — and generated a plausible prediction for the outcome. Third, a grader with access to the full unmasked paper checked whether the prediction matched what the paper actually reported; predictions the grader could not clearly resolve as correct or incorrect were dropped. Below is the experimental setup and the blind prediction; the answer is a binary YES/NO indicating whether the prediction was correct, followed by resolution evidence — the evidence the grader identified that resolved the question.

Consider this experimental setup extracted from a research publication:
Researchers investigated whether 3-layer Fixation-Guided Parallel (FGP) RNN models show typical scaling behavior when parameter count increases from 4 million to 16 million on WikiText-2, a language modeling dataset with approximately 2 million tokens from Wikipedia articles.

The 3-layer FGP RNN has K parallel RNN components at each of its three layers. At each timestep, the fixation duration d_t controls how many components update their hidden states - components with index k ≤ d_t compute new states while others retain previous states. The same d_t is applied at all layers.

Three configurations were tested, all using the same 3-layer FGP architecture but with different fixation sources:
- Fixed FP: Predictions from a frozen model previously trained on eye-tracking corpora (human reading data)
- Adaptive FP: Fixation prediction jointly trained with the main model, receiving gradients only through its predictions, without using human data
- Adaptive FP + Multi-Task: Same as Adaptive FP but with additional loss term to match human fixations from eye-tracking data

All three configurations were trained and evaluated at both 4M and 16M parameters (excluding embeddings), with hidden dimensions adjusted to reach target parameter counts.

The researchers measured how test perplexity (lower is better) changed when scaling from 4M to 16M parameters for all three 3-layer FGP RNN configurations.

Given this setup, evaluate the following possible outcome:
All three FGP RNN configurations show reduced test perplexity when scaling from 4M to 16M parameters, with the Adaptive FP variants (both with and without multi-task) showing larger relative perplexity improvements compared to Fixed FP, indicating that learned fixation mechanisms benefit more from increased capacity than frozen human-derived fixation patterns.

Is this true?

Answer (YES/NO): NO